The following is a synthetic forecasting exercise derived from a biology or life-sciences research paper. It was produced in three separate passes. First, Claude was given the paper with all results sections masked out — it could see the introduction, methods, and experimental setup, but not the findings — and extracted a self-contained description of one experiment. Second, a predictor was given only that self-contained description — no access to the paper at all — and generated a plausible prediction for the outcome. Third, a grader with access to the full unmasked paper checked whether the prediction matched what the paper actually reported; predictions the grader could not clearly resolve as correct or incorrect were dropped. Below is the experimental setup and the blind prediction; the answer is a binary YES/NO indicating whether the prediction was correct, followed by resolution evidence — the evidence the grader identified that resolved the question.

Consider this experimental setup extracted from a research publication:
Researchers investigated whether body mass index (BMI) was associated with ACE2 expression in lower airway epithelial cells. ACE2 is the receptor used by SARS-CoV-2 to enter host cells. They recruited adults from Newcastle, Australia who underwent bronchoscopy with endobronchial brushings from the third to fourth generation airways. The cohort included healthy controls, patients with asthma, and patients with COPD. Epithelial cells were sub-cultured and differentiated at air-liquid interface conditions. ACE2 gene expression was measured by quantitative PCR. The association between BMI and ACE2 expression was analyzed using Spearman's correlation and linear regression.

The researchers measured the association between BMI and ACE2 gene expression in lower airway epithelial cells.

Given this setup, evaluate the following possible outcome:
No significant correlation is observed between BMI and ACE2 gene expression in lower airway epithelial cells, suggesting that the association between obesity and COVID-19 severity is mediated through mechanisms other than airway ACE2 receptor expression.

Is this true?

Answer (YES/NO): YES